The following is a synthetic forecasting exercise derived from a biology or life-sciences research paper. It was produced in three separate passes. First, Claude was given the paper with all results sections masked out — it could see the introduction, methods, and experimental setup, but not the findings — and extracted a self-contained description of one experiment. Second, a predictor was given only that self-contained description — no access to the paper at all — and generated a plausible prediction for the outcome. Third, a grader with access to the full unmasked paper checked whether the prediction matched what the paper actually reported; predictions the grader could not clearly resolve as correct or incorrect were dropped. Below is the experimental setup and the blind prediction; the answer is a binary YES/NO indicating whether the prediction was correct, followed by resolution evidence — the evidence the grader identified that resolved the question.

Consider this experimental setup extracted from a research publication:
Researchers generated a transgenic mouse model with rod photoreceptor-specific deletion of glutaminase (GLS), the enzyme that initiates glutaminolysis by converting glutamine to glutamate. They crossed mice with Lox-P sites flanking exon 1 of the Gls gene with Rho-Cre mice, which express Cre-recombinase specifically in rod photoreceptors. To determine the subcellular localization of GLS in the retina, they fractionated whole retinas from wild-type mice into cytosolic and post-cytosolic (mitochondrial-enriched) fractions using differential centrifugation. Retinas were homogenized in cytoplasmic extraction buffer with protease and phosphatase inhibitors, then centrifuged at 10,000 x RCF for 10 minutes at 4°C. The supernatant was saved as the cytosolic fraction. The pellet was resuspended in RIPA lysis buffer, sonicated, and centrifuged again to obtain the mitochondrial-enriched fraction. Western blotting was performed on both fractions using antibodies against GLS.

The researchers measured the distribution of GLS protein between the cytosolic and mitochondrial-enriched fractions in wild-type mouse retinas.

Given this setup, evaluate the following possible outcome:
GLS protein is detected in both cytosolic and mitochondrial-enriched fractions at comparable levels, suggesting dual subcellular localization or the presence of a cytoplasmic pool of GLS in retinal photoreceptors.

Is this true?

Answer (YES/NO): NO